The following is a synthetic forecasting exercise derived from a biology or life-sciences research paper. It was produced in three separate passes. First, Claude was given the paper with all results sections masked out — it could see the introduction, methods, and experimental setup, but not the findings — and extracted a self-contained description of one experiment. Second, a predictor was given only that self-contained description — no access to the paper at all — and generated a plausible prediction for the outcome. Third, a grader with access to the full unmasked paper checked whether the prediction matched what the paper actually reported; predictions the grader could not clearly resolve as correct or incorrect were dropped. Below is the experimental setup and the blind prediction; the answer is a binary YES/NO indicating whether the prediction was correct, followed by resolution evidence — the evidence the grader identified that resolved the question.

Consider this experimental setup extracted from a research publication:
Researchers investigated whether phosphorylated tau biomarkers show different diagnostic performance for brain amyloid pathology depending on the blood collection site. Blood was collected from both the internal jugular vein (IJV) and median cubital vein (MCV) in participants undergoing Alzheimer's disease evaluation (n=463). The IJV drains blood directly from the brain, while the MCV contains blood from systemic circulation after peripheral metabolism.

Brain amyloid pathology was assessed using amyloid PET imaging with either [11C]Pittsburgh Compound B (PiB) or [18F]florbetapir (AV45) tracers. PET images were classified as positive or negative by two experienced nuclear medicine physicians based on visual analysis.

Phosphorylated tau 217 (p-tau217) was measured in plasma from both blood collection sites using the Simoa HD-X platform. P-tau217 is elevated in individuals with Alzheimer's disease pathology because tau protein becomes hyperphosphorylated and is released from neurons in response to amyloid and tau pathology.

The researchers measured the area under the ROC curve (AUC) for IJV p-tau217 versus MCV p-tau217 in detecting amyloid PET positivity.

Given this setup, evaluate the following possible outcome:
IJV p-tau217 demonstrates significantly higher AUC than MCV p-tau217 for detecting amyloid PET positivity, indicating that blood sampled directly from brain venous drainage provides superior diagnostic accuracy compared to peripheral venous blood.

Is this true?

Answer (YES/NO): NO